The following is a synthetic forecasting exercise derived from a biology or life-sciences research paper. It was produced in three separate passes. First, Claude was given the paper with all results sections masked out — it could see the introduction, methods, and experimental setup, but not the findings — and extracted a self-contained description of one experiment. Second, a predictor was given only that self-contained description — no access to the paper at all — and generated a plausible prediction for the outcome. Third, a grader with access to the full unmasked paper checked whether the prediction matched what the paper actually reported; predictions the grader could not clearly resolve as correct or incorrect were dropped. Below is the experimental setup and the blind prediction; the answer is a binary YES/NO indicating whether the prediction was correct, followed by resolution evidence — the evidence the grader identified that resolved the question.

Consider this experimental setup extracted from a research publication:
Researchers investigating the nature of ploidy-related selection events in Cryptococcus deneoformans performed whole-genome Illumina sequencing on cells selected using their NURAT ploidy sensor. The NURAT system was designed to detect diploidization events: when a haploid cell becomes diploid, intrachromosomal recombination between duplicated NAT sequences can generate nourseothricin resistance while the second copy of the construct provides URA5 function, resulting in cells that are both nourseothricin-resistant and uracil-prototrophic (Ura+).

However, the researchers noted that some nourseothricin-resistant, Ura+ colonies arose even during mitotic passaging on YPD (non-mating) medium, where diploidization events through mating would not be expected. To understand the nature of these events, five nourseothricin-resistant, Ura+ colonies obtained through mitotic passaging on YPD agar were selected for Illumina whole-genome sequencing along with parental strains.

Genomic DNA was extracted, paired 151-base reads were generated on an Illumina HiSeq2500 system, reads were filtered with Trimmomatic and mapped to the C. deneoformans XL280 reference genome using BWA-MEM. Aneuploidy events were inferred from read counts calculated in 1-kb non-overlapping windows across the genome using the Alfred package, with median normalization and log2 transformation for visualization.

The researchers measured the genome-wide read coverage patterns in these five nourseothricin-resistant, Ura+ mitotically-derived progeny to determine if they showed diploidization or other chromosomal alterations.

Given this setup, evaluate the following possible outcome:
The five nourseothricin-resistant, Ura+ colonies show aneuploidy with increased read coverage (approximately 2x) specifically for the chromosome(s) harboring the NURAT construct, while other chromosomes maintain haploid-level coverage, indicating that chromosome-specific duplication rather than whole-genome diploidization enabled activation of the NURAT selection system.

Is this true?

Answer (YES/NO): NO